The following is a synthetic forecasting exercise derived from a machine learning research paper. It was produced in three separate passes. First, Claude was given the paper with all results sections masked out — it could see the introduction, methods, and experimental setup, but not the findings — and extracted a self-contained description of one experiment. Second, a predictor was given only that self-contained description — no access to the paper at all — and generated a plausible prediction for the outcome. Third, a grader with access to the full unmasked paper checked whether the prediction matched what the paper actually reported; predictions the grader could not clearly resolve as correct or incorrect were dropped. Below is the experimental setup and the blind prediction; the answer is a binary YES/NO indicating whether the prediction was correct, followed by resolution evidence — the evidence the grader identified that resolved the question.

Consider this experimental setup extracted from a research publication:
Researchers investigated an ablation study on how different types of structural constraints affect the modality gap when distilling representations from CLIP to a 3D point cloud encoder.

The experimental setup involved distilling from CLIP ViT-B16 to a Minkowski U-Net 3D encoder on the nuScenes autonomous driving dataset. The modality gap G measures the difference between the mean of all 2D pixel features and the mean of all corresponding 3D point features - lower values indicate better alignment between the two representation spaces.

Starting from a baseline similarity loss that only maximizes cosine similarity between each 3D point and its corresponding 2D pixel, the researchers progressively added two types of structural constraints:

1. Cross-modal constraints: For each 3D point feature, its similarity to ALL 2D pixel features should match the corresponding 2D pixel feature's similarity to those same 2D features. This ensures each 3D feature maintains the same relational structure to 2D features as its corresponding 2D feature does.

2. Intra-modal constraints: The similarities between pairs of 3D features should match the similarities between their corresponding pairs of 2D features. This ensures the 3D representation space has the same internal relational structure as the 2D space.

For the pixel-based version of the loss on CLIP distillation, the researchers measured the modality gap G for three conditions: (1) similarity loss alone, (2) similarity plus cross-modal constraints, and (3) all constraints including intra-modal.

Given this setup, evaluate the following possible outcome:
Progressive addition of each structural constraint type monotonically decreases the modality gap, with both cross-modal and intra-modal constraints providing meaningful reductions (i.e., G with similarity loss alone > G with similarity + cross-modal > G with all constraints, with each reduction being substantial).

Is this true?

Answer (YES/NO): NO